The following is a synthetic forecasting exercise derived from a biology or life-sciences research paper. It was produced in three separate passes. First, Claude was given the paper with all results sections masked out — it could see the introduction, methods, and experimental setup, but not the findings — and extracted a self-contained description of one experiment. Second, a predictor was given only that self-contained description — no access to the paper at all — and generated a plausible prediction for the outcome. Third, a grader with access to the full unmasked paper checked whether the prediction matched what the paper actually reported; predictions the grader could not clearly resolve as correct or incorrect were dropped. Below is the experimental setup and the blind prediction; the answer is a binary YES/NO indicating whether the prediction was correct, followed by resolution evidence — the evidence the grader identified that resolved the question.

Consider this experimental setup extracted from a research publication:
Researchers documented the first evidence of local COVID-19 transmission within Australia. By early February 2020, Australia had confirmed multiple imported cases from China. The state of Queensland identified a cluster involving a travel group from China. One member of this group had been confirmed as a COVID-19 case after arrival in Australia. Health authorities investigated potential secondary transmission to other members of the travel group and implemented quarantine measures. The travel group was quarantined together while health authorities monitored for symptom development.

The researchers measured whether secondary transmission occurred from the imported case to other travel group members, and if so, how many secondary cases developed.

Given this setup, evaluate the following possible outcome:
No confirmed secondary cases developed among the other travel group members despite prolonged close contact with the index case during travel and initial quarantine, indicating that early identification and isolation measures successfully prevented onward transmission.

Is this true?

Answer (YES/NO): NO